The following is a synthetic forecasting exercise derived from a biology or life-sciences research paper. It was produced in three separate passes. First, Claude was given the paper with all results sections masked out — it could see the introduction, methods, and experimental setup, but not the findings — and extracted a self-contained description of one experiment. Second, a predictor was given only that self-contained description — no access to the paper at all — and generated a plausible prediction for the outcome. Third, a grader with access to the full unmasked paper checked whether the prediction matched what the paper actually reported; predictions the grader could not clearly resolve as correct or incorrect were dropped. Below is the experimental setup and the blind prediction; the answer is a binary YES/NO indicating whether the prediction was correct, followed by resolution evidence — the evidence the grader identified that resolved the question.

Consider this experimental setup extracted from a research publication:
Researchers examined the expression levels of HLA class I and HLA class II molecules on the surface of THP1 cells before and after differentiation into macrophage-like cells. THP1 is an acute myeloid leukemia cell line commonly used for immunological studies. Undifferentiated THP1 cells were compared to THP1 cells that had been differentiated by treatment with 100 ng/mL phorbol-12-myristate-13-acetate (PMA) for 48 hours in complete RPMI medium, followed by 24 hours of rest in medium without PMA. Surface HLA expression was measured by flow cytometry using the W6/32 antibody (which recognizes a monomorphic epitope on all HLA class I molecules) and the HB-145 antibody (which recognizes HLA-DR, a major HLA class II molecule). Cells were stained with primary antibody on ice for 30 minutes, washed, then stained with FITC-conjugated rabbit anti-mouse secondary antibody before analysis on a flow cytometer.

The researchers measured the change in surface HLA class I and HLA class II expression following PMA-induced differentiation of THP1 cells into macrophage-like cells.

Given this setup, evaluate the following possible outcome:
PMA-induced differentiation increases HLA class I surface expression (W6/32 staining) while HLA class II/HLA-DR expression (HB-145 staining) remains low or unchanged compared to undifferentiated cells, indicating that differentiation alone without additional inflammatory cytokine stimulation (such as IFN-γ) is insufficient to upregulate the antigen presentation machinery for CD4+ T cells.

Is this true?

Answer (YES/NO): YES